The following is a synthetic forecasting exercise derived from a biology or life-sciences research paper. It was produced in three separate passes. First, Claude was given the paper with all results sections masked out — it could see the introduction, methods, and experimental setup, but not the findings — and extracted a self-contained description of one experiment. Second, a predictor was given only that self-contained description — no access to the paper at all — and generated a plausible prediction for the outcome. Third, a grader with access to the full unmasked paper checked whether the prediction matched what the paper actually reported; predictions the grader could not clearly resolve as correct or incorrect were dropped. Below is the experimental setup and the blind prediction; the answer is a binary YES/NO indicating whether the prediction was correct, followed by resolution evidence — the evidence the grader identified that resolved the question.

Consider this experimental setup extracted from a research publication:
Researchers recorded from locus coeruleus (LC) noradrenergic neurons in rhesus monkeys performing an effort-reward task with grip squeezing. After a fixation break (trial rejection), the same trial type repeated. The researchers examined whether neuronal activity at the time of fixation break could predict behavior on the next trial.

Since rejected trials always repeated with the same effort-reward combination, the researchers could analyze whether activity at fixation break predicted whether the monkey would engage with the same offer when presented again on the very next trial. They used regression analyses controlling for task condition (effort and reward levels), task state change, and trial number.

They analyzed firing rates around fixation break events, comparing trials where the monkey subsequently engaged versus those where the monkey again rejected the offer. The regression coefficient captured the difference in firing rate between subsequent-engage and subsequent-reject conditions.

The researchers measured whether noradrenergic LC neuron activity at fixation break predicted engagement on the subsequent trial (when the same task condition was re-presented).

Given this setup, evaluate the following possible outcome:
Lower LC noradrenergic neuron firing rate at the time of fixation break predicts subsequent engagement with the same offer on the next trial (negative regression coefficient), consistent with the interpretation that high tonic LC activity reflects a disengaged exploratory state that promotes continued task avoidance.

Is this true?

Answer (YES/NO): NO